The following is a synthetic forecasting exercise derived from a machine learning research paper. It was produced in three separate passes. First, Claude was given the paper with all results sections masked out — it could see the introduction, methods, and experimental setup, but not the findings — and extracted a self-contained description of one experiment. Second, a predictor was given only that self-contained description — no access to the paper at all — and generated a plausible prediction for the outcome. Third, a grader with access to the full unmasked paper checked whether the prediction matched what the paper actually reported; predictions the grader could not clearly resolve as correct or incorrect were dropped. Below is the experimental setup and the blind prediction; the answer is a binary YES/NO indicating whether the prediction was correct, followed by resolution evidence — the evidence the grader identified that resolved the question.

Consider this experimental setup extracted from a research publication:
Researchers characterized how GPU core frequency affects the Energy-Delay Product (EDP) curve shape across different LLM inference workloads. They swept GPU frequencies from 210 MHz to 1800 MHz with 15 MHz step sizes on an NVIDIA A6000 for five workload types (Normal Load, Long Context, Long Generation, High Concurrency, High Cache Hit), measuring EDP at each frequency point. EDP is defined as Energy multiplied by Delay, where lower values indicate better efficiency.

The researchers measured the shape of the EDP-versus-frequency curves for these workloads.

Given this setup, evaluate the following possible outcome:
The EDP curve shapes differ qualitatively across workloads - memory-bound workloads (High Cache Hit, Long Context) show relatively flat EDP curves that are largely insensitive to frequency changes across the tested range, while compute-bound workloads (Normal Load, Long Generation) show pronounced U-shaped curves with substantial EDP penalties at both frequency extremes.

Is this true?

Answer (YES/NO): NO